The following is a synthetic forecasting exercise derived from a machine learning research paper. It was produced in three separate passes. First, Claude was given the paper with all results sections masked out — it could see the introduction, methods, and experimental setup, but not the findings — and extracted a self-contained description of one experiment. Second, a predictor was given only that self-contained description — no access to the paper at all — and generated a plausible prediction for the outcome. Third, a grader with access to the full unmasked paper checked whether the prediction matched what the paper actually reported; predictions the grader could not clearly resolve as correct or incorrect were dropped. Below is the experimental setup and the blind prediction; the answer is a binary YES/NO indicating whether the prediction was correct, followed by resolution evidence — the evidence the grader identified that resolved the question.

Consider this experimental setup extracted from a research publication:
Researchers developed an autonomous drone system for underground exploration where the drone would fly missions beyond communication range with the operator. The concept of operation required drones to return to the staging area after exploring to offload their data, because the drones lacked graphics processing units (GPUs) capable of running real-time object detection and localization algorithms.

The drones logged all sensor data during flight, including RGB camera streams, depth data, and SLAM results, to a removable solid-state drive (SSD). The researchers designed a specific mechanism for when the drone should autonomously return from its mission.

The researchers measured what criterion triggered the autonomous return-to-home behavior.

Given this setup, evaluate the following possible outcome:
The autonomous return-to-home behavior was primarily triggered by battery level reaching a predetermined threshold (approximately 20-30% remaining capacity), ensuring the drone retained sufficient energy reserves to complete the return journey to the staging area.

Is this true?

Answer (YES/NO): NO